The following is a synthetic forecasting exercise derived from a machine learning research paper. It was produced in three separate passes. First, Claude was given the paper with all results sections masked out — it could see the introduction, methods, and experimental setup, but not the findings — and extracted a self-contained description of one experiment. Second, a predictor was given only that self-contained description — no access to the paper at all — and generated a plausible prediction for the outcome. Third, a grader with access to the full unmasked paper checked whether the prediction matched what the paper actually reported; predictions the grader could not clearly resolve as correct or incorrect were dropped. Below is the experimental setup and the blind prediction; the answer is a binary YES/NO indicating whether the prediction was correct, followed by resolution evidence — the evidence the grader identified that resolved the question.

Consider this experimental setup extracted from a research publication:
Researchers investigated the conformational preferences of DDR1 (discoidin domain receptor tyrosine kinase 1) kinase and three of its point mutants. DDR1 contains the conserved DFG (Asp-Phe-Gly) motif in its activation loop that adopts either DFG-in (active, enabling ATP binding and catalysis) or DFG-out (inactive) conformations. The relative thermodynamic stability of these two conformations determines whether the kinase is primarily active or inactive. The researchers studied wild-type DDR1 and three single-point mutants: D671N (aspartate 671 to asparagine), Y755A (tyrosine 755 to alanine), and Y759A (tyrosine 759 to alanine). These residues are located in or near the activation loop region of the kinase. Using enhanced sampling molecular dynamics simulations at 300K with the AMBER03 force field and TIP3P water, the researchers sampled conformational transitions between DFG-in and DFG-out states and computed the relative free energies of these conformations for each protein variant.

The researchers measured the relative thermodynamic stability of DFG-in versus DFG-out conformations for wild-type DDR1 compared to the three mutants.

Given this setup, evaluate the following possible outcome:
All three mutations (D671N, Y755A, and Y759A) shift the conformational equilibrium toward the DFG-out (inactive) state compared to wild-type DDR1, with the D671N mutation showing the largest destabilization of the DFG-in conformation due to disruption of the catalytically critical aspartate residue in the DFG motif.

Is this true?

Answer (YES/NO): NO